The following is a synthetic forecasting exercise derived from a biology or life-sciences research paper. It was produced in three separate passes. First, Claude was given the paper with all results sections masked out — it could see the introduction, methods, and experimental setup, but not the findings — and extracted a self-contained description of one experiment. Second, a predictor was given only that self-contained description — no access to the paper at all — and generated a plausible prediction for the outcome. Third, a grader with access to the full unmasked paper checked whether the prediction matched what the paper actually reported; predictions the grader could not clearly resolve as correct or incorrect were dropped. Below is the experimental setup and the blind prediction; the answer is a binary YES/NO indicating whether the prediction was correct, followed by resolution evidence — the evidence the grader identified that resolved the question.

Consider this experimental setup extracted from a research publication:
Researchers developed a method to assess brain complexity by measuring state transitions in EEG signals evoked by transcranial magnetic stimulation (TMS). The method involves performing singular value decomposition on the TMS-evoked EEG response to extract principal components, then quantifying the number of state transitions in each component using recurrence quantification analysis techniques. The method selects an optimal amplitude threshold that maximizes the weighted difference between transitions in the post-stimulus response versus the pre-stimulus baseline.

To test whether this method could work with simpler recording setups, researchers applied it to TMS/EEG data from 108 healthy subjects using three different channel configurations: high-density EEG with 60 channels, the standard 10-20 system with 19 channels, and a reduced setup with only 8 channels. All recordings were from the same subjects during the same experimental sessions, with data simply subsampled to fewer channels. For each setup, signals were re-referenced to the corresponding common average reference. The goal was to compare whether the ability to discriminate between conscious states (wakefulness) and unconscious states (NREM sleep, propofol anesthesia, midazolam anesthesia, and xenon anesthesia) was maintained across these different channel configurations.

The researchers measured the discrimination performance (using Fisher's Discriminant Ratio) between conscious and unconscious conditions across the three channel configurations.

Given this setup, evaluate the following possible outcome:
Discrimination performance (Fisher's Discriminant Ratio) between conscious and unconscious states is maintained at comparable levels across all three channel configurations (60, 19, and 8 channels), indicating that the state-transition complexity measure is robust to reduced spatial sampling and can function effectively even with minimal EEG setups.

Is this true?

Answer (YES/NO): YES